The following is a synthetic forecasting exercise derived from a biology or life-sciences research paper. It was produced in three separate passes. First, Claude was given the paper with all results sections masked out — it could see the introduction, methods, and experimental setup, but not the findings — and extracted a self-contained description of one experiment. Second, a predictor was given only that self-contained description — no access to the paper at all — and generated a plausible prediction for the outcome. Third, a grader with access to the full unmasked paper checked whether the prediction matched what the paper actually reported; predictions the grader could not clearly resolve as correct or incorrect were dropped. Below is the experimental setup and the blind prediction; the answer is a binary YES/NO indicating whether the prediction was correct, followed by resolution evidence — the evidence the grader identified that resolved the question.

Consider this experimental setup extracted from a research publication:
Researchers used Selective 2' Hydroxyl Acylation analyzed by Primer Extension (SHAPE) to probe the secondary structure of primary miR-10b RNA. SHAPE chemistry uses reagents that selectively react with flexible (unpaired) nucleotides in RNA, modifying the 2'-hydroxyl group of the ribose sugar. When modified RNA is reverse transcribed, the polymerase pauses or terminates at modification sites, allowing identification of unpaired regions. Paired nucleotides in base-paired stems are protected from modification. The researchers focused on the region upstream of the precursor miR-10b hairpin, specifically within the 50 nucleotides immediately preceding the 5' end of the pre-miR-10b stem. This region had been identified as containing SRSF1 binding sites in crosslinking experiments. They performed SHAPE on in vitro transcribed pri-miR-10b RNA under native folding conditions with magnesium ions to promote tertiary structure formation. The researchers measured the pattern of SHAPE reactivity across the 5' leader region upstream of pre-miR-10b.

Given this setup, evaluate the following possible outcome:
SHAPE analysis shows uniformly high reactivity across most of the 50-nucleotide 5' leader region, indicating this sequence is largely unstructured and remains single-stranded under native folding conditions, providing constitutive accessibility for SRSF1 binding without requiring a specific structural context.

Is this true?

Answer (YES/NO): NO